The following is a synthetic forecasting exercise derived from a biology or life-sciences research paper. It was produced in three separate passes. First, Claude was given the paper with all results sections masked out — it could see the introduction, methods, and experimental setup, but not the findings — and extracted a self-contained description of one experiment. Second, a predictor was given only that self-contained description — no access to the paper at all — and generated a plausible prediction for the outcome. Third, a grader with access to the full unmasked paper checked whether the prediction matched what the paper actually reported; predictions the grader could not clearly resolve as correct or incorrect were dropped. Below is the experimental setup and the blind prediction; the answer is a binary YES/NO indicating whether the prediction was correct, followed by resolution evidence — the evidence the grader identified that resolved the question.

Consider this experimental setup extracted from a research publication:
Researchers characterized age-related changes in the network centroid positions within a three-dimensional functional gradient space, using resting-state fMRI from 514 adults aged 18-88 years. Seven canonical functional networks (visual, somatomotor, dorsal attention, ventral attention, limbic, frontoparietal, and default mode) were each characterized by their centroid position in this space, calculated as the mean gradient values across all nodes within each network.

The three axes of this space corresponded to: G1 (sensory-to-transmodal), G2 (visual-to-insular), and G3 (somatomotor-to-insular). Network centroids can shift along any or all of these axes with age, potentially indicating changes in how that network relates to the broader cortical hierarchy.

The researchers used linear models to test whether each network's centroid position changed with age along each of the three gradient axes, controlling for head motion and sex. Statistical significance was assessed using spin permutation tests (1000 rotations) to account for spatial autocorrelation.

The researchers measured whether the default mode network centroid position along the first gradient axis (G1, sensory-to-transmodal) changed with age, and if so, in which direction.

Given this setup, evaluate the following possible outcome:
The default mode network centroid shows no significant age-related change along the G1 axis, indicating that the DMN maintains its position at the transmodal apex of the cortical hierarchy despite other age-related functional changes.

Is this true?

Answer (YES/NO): YES